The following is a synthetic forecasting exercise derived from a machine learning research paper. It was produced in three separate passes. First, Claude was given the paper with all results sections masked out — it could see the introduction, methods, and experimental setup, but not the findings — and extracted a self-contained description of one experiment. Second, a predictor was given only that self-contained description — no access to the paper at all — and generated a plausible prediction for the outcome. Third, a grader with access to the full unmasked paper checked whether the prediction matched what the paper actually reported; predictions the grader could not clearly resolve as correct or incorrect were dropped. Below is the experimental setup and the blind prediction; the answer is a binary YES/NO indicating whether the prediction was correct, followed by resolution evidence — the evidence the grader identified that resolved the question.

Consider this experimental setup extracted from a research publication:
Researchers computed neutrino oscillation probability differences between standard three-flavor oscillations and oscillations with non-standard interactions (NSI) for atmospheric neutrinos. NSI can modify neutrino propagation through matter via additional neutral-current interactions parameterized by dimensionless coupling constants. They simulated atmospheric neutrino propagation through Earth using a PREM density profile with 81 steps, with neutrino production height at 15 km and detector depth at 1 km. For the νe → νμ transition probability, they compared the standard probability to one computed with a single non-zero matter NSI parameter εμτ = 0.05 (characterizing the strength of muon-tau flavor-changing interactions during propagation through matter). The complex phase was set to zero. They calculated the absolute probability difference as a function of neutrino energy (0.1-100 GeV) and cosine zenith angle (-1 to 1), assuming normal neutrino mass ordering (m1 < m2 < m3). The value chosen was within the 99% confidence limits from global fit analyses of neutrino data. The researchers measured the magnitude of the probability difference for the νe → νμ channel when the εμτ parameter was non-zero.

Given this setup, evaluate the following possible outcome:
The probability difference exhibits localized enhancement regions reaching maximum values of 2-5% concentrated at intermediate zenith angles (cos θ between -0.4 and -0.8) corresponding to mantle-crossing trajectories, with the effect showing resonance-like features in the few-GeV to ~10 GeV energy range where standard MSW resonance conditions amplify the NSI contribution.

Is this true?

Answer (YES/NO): NO